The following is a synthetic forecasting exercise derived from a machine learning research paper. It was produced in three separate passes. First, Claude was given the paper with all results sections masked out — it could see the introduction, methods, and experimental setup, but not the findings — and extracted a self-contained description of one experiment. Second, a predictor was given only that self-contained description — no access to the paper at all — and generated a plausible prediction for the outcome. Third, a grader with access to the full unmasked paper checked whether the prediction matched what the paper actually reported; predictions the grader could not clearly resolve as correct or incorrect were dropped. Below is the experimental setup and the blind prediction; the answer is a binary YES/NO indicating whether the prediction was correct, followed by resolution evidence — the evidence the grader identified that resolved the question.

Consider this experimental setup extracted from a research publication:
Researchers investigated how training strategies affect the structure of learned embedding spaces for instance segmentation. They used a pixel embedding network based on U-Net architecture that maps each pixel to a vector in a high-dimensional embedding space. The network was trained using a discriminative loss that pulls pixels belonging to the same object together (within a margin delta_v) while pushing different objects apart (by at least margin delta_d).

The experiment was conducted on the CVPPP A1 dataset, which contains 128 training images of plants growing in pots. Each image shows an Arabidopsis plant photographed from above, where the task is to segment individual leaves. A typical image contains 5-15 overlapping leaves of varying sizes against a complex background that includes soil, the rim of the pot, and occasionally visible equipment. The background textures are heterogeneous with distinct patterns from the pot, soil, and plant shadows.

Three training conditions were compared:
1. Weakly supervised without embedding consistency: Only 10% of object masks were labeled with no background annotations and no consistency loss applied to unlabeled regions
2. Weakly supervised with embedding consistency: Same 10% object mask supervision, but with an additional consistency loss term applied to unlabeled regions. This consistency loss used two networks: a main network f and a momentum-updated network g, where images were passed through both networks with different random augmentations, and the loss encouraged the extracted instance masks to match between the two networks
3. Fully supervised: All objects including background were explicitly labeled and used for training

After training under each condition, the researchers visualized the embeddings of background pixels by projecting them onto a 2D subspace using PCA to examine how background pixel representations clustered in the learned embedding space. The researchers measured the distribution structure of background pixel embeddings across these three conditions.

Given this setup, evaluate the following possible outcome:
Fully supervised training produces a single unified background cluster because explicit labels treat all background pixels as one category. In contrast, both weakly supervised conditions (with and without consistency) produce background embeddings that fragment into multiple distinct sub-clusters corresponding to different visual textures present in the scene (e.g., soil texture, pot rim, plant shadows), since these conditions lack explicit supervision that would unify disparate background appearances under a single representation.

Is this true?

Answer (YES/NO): NO